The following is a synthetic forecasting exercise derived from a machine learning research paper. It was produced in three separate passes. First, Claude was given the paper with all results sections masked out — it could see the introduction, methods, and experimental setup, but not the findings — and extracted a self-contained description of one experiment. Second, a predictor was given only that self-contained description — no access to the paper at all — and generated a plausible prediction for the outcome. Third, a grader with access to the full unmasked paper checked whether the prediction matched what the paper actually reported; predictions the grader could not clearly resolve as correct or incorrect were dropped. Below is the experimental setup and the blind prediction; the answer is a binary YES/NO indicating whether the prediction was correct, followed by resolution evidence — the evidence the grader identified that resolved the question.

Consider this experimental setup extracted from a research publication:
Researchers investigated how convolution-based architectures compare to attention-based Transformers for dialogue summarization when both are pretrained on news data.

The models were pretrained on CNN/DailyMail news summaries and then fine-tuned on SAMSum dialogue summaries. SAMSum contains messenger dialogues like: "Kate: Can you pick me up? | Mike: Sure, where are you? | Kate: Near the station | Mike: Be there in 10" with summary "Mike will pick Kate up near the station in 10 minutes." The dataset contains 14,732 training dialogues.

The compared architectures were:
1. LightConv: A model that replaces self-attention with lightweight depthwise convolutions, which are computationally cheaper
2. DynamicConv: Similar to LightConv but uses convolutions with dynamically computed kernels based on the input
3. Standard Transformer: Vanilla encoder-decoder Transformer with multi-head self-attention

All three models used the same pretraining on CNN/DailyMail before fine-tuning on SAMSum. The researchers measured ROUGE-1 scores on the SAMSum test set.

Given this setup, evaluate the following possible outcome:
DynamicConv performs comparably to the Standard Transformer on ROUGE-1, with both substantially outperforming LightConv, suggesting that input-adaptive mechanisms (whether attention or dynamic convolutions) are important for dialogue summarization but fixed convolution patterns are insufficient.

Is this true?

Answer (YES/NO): NO